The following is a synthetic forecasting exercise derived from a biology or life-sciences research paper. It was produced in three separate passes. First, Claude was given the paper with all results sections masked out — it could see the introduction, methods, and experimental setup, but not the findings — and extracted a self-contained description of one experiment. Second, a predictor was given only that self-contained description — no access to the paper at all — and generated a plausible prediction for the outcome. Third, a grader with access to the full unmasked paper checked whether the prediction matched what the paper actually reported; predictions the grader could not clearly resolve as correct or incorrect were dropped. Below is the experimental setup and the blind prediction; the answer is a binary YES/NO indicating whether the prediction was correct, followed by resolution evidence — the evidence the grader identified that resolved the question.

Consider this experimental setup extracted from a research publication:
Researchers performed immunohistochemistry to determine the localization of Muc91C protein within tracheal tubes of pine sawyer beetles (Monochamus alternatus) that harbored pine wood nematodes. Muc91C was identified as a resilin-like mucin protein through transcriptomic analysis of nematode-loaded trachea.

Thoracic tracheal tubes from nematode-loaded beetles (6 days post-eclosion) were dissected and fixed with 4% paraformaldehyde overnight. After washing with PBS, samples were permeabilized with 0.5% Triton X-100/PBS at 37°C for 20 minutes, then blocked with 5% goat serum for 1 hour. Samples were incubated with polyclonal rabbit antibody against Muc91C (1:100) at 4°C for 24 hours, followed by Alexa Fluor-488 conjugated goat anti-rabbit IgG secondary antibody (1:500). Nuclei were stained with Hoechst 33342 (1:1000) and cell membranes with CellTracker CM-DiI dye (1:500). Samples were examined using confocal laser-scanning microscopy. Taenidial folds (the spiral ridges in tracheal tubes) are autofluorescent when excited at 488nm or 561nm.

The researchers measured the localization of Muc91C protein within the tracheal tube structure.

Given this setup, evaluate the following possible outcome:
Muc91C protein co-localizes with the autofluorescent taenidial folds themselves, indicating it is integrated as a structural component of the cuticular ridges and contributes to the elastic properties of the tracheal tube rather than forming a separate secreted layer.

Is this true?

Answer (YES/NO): NO